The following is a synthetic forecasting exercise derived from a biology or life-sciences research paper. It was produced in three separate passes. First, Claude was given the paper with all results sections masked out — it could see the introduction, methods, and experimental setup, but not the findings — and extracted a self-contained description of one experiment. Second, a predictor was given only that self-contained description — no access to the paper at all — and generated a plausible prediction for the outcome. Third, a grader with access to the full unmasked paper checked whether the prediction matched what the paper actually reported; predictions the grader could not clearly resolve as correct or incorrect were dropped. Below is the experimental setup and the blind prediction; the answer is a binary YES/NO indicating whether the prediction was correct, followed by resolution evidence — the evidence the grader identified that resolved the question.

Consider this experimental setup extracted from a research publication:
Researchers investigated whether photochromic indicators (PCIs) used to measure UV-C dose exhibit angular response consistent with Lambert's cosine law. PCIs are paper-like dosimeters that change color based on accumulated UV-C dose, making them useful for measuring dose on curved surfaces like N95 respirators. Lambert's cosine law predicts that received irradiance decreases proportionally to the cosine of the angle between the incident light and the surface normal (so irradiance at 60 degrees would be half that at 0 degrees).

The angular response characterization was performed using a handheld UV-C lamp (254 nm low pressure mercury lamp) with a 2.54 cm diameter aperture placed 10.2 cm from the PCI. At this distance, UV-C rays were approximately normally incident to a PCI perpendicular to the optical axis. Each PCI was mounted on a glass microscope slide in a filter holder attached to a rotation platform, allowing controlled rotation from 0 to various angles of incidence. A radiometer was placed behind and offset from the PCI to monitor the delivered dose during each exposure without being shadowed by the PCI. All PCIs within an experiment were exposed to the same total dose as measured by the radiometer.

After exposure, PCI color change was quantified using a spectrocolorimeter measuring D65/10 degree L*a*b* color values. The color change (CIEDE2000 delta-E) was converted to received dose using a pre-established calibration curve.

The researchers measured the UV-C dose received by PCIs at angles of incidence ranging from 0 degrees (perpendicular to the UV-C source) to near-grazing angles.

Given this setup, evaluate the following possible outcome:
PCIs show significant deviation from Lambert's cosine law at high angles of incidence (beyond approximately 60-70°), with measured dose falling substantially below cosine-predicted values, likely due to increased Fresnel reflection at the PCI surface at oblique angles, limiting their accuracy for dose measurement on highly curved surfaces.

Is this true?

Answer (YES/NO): NO